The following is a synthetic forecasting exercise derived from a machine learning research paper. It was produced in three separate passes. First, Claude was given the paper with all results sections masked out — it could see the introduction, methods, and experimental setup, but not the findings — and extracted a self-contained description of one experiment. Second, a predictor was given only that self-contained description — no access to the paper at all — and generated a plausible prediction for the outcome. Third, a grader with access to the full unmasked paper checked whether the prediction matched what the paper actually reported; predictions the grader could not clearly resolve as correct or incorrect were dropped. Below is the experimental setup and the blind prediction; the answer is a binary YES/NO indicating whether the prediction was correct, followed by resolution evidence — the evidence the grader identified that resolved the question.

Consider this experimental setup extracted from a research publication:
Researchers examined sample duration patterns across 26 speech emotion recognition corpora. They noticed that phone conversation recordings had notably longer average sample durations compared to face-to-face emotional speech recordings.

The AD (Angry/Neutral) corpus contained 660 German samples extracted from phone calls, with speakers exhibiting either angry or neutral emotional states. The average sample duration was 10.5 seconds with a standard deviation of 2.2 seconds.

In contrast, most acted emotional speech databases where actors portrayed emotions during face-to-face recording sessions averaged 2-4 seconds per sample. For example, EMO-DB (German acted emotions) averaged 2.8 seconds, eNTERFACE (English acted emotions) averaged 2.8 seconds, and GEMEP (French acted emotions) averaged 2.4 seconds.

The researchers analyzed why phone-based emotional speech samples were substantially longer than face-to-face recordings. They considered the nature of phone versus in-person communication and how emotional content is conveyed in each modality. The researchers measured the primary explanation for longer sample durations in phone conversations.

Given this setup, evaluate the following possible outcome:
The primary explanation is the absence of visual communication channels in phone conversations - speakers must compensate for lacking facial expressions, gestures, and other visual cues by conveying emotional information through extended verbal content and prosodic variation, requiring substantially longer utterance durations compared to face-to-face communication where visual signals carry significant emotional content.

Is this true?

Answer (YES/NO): YES